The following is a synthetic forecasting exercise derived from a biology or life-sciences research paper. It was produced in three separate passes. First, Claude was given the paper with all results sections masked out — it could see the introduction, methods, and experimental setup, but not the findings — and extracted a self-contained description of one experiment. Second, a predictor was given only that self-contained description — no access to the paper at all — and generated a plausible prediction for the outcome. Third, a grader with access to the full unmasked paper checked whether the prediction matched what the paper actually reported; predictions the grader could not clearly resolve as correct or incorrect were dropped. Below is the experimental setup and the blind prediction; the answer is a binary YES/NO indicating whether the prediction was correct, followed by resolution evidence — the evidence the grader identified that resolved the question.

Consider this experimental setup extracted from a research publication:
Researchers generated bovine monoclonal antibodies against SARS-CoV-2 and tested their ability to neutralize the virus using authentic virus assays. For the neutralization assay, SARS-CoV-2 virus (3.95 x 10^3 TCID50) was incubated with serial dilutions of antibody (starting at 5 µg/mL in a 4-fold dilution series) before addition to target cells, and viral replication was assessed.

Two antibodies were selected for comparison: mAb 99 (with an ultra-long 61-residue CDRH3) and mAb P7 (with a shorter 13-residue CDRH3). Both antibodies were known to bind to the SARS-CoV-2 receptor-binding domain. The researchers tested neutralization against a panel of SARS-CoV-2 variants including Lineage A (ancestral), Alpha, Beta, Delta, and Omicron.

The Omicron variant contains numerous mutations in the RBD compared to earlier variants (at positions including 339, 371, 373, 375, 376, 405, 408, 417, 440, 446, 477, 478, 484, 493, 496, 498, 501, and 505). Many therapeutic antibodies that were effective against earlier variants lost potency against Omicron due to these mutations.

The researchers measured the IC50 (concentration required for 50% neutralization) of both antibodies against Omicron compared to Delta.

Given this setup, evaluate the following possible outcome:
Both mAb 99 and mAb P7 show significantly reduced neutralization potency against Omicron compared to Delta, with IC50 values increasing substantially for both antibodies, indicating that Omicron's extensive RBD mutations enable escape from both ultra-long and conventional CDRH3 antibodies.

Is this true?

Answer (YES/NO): NO